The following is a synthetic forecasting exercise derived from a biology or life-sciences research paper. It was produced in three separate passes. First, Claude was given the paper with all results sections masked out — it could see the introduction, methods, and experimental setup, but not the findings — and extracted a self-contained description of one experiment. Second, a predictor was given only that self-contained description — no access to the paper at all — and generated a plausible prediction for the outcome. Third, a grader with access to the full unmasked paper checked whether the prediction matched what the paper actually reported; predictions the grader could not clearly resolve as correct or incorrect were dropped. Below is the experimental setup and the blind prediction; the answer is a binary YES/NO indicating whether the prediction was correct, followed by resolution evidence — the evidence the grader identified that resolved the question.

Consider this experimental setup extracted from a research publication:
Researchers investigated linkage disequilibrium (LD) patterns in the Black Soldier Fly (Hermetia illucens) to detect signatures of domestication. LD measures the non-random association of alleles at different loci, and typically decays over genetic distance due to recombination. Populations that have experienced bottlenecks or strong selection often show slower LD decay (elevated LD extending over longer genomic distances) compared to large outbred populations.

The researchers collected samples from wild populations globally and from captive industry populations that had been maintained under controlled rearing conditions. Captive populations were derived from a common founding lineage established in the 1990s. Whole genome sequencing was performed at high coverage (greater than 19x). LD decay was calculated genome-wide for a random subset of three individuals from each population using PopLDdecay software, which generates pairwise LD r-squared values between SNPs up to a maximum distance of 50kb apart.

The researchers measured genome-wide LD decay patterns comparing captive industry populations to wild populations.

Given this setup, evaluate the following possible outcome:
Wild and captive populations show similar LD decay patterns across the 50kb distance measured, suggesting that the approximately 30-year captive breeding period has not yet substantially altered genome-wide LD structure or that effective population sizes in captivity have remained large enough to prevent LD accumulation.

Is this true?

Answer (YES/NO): NO